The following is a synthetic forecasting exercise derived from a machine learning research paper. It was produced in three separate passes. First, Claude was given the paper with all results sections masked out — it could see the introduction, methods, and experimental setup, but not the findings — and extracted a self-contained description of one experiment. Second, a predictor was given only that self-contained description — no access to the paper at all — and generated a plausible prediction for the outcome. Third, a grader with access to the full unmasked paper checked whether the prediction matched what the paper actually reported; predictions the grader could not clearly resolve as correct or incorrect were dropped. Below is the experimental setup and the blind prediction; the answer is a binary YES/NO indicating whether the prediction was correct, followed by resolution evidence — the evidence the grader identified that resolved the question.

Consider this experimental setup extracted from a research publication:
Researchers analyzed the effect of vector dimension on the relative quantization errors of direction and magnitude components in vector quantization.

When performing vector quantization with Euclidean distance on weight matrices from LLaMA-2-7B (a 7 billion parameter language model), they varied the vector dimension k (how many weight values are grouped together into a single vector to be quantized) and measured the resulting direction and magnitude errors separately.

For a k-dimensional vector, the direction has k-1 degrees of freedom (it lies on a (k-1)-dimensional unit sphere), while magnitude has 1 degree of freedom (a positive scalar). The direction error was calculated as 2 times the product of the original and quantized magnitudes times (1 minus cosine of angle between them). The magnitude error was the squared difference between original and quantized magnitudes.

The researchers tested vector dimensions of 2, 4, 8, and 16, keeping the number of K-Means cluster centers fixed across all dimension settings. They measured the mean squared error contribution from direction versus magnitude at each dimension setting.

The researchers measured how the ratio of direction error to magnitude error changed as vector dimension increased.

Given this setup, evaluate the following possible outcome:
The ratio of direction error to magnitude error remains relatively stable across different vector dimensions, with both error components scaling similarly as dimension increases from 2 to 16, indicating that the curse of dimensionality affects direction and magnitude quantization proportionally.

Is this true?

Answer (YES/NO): NO